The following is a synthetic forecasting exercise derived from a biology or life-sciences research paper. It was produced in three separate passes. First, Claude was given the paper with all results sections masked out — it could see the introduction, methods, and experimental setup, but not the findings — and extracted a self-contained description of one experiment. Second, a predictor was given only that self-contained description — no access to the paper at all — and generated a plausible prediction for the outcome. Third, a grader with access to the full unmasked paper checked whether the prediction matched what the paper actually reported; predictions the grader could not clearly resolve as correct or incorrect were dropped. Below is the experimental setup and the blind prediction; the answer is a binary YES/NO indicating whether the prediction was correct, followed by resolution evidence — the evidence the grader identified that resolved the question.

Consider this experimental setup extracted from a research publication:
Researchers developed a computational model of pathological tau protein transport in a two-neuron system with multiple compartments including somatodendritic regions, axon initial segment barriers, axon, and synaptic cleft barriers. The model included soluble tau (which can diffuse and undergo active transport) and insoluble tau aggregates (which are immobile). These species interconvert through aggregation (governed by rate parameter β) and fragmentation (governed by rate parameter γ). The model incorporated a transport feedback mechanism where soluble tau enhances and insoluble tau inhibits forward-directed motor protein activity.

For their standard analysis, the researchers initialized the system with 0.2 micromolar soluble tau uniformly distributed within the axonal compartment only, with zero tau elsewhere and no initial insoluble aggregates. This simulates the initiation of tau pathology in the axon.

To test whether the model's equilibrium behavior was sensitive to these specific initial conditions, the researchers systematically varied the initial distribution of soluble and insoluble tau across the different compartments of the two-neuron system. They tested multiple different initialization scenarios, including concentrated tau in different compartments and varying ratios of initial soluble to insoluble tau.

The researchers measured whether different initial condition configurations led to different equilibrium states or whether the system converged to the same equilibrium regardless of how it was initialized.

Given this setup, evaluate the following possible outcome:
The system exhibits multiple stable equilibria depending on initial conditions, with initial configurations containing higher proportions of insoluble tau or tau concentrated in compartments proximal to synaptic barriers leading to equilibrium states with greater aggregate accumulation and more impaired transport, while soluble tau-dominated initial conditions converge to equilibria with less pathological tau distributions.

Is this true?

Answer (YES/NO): NO